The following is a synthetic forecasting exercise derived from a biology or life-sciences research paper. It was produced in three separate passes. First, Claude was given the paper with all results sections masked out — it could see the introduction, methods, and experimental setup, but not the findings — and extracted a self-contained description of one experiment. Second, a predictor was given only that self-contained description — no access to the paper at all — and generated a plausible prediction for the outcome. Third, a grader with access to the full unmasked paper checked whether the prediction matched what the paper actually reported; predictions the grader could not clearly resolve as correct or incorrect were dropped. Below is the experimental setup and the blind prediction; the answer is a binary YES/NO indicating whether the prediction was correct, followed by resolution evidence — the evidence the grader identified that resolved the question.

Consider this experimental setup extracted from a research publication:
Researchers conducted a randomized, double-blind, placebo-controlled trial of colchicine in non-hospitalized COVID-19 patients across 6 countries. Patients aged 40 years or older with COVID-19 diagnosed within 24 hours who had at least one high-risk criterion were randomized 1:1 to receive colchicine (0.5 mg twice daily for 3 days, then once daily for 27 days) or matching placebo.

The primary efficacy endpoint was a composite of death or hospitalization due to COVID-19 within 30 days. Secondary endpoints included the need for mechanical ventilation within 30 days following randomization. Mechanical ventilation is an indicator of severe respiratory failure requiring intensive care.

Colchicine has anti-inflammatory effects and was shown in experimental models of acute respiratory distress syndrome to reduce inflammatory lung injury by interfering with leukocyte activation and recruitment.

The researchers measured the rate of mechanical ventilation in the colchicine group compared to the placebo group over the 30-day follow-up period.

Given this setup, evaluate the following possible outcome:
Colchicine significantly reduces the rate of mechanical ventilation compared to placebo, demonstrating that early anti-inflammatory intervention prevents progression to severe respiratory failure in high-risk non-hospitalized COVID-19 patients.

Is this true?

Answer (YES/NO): NO